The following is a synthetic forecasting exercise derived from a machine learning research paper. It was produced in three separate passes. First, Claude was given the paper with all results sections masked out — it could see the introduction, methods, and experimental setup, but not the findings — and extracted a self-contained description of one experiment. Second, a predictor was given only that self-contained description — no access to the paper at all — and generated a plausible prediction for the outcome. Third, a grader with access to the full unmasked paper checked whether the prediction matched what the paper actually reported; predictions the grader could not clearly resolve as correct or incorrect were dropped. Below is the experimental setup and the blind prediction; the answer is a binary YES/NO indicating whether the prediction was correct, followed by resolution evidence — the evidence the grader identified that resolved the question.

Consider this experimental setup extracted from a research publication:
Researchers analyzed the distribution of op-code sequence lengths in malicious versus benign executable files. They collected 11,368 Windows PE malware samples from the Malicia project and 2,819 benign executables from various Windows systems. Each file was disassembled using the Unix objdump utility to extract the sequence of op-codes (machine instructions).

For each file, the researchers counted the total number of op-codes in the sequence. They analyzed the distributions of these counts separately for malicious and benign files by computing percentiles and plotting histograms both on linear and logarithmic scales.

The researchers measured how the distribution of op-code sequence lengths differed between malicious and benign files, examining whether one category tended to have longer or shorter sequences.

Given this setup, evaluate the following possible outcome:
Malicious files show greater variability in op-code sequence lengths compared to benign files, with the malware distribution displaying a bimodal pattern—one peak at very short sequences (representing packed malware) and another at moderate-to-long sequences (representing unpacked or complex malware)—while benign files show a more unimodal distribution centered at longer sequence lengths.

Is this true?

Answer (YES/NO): NO